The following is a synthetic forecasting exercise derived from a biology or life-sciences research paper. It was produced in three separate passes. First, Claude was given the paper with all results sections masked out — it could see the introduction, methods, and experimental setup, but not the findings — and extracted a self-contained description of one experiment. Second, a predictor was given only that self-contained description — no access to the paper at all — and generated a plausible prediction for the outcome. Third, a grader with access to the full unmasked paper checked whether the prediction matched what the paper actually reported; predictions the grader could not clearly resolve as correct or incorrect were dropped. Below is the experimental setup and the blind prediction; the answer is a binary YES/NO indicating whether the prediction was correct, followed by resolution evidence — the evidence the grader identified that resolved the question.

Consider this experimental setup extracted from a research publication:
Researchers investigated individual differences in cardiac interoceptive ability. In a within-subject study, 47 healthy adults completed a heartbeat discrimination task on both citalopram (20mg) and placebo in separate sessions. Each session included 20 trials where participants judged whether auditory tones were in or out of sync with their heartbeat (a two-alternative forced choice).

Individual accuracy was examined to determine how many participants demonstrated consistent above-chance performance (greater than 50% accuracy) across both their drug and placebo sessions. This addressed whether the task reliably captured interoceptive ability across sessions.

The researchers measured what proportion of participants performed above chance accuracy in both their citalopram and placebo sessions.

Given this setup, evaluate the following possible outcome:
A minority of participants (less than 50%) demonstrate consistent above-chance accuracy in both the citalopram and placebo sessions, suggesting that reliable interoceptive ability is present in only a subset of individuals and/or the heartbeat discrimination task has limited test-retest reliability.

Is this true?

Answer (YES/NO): YES